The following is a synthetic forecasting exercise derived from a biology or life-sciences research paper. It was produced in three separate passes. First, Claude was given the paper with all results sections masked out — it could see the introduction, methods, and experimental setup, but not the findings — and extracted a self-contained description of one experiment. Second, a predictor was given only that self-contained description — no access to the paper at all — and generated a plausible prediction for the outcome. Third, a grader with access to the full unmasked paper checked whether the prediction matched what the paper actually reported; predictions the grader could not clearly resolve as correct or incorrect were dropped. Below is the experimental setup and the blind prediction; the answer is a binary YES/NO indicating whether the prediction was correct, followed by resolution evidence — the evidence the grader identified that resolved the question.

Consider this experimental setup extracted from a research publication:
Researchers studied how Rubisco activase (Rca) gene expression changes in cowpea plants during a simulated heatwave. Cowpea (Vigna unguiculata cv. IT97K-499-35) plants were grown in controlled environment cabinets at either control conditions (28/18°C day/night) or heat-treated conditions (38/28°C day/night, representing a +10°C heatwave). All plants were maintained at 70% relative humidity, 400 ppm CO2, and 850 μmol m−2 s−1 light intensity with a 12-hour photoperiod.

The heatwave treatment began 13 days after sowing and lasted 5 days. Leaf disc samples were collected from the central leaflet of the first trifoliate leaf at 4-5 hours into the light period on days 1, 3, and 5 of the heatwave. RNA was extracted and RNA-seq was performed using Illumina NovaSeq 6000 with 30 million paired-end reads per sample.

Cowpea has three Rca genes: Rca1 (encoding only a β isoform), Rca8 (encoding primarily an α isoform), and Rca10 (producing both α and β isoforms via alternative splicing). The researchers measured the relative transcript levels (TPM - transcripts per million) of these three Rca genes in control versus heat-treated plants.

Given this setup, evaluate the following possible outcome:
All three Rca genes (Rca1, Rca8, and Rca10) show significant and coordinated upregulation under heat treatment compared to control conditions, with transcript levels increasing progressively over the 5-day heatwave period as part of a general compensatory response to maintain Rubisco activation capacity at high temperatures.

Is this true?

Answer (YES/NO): NO